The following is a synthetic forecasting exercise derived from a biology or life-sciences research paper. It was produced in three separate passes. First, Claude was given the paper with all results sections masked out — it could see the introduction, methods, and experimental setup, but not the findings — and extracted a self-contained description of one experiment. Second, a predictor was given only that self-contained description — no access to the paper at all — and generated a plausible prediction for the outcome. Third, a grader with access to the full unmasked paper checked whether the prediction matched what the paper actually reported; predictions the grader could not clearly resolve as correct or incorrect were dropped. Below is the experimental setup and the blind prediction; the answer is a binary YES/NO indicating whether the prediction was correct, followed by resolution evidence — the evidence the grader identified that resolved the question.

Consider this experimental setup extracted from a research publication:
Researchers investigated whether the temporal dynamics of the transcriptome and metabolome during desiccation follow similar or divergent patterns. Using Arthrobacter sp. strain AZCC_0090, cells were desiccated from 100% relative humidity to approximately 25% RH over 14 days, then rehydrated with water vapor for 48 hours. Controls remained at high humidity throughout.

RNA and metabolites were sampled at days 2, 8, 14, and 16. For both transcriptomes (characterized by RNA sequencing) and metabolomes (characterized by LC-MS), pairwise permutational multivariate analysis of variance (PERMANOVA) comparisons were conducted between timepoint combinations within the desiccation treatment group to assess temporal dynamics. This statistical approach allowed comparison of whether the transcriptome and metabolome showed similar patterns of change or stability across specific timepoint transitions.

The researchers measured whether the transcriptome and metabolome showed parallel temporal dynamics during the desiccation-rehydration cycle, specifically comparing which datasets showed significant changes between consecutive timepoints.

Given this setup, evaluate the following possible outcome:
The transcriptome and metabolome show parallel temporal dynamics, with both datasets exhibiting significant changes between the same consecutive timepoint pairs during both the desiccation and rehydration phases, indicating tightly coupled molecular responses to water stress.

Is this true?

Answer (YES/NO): NO